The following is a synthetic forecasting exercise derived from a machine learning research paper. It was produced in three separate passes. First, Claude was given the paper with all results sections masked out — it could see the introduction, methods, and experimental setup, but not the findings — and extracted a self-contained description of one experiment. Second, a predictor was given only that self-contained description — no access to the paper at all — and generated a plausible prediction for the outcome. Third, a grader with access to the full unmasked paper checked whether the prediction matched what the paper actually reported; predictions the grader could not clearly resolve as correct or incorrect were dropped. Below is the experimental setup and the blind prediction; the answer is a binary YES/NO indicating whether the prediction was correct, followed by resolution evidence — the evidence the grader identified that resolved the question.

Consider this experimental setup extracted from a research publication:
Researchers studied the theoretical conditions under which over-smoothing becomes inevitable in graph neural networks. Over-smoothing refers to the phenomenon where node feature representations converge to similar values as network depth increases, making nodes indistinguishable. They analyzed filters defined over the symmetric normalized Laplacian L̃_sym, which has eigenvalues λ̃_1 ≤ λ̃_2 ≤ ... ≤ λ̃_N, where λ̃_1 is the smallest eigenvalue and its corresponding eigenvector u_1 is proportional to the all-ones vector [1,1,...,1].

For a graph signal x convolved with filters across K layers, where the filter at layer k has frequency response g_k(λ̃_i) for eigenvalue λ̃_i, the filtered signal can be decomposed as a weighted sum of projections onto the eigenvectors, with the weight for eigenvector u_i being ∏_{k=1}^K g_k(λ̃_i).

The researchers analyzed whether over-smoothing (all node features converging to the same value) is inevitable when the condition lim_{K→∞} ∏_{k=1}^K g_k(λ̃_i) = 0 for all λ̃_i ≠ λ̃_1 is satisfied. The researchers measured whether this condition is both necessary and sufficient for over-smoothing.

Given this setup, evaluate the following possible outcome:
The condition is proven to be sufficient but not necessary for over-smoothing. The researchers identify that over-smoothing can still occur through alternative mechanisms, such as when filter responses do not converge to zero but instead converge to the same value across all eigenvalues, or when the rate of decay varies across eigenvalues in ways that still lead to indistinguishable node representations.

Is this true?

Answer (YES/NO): NO